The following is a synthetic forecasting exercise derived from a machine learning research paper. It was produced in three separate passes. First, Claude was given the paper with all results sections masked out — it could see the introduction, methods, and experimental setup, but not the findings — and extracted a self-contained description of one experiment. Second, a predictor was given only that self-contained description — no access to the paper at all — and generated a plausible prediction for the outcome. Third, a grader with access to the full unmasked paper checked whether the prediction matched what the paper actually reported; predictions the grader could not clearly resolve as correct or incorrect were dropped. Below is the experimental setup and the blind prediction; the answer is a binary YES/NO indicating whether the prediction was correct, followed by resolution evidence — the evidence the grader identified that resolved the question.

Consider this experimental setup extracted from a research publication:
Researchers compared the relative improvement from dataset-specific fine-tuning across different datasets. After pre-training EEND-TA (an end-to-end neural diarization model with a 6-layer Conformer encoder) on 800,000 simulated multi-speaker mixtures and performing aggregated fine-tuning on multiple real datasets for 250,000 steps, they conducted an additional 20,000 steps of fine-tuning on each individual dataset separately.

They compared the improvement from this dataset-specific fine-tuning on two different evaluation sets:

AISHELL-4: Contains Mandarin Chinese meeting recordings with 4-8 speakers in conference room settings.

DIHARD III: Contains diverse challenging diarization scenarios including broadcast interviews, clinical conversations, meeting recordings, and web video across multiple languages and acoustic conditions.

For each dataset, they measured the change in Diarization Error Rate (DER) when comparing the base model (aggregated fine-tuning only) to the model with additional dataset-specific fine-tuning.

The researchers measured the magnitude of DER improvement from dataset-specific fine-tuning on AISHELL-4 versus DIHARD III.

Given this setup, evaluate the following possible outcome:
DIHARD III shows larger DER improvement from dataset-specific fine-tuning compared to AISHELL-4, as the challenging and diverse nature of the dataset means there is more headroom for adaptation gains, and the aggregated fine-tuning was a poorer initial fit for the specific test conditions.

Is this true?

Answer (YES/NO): NO